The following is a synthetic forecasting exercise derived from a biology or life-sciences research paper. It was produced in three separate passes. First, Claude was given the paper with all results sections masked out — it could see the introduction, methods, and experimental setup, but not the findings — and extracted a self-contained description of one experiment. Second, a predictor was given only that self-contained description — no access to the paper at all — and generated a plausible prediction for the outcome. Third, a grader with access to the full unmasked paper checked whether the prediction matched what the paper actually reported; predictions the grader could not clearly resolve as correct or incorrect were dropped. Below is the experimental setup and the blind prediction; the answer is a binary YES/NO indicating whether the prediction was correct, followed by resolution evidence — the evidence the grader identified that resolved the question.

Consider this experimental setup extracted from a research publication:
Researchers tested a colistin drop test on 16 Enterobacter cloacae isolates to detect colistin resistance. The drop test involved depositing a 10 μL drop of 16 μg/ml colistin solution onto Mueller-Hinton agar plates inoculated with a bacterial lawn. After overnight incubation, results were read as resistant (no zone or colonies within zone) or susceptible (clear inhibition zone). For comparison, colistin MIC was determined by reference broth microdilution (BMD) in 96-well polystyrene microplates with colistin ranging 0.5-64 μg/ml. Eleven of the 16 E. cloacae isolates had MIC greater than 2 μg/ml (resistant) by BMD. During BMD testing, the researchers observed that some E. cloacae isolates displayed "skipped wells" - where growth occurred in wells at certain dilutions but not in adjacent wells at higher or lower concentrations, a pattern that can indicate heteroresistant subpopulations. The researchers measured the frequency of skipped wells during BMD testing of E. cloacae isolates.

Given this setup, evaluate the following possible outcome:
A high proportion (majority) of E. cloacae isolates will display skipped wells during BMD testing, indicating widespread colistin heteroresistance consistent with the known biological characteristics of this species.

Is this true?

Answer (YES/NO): NO